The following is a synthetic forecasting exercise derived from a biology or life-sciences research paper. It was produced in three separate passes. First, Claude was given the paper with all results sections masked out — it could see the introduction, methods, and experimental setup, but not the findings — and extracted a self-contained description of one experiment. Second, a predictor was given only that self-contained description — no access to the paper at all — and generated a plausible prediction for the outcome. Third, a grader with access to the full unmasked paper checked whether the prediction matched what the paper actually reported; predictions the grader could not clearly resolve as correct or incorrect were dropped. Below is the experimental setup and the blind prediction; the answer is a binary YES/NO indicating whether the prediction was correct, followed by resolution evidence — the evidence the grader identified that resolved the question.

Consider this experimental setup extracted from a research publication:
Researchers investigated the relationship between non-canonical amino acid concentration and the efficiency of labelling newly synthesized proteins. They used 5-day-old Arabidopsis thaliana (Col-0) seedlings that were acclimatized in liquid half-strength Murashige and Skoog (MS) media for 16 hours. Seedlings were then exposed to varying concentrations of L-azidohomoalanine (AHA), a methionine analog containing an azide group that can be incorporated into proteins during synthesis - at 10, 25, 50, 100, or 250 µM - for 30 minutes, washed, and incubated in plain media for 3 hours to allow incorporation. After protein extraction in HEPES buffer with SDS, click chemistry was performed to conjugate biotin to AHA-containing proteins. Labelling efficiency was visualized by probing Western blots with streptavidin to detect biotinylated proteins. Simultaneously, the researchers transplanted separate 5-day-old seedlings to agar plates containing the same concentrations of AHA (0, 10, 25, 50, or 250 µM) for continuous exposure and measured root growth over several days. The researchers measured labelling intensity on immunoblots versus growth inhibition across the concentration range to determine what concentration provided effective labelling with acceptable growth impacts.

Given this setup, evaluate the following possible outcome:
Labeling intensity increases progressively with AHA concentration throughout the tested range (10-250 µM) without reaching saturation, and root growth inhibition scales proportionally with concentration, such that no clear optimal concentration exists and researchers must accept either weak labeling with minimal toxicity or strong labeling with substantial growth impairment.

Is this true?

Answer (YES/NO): NO